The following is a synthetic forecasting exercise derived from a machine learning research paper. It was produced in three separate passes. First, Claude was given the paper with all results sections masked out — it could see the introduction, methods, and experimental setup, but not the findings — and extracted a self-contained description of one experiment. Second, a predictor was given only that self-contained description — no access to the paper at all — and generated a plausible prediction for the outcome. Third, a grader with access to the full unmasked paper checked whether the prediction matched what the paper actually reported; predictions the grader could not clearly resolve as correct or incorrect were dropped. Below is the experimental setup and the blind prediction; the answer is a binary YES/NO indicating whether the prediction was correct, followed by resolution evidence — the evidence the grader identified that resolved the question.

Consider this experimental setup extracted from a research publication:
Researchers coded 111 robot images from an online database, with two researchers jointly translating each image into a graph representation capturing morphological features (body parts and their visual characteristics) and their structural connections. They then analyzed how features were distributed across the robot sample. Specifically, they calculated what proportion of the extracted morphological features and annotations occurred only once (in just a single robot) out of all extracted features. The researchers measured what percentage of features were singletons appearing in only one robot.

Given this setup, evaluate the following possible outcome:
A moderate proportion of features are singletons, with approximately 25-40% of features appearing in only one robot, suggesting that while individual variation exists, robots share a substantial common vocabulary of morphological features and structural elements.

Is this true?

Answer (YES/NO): NO